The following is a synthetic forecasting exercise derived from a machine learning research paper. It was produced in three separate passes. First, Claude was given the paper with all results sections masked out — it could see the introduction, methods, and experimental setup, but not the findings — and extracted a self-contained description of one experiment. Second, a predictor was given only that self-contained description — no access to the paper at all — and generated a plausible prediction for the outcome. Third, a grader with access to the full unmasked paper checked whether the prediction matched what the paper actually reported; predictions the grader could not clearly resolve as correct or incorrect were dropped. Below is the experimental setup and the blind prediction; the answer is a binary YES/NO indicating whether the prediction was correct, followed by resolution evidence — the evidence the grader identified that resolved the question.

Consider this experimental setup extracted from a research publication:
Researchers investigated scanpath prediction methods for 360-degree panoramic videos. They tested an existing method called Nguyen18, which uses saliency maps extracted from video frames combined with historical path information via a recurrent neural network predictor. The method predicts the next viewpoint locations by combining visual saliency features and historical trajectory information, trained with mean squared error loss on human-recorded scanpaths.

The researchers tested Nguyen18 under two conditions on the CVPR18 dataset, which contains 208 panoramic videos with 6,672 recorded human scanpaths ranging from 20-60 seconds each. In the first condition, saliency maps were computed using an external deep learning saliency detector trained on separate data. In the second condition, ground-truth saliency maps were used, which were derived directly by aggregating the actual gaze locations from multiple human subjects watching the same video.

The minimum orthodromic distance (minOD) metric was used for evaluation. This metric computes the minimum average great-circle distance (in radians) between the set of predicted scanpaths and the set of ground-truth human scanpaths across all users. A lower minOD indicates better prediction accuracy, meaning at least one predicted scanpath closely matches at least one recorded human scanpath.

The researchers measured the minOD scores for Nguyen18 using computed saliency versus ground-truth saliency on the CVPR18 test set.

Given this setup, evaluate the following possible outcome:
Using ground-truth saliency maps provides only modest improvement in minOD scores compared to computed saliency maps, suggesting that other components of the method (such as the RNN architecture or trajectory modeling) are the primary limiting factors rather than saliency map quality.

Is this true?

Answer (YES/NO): NO